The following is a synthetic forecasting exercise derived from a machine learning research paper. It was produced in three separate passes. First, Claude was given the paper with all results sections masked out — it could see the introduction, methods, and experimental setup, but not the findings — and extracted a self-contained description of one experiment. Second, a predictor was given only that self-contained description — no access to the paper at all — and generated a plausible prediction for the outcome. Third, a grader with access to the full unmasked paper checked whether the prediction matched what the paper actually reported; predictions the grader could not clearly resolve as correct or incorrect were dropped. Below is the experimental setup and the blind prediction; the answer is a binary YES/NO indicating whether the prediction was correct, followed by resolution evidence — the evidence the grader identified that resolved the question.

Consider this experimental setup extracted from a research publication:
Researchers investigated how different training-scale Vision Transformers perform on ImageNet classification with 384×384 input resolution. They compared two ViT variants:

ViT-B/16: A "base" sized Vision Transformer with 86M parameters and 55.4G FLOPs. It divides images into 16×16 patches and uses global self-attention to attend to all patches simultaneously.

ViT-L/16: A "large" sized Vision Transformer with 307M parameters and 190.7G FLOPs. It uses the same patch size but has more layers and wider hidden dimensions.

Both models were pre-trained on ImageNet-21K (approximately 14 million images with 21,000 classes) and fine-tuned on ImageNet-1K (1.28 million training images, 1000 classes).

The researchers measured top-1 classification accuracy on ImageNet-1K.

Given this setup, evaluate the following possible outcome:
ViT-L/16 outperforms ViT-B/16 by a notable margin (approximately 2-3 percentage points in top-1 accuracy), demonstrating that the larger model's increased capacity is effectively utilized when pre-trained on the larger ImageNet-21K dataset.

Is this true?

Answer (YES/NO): NO